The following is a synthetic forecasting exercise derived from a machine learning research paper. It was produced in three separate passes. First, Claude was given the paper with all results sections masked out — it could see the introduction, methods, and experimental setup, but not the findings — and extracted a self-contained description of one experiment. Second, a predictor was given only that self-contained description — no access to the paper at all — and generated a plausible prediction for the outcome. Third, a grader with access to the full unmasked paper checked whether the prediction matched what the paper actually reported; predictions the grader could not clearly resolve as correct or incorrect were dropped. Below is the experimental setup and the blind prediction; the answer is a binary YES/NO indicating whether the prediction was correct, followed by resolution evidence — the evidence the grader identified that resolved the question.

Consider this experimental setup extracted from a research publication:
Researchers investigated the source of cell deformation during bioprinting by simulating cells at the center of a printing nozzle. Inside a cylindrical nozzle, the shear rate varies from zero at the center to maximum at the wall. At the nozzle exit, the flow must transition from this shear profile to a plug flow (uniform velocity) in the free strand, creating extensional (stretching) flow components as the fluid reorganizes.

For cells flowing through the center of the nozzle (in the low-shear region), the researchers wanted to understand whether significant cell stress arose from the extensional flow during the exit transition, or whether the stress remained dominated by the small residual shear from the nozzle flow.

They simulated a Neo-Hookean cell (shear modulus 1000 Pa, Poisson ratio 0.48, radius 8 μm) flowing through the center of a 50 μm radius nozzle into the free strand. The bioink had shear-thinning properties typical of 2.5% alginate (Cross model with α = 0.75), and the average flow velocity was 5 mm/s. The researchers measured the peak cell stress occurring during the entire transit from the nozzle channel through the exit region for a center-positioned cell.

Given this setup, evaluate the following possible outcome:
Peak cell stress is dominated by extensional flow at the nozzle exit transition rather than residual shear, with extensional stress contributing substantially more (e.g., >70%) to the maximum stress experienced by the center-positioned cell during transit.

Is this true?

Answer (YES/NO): YES